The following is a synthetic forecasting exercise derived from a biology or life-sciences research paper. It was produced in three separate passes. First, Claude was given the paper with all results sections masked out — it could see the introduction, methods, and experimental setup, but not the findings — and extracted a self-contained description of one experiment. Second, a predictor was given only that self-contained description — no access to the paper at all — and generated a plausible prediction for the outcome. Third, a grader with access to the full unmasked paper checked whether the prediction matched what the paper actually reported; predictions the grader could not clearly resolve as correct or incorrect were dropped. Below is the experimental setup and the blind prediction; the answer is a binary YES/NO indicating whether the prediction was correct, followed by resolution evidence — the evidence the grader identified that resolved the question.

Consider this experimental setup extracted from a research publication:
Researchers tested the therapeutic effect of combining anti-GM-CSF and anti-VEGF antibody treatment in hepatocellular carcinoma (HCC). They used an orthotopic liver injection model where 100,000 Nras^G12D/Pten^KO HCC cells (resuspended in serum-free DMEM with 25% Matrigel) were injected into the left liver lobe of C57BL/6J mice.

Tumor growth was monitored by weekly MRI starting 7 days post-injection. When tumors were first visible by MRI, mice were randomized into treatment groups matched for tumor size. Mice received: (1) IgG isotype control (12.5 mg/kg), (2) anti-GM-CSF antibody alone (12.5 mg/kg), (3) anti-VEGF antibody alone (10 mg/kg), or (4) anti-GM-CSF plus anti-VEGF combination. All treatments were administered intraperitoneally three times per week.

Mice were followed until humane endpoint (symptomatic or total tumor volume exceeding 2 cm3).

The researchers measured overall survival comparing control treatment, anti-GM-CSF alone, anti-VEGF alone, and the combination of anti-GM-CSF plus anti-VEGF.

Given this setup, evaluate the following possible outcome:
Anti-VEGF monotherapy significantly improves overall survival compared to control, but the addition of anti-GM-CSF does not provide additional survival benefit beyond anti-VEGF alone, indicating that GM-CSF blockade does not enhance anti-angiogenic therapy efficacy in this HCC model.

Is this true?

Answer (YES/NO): NO